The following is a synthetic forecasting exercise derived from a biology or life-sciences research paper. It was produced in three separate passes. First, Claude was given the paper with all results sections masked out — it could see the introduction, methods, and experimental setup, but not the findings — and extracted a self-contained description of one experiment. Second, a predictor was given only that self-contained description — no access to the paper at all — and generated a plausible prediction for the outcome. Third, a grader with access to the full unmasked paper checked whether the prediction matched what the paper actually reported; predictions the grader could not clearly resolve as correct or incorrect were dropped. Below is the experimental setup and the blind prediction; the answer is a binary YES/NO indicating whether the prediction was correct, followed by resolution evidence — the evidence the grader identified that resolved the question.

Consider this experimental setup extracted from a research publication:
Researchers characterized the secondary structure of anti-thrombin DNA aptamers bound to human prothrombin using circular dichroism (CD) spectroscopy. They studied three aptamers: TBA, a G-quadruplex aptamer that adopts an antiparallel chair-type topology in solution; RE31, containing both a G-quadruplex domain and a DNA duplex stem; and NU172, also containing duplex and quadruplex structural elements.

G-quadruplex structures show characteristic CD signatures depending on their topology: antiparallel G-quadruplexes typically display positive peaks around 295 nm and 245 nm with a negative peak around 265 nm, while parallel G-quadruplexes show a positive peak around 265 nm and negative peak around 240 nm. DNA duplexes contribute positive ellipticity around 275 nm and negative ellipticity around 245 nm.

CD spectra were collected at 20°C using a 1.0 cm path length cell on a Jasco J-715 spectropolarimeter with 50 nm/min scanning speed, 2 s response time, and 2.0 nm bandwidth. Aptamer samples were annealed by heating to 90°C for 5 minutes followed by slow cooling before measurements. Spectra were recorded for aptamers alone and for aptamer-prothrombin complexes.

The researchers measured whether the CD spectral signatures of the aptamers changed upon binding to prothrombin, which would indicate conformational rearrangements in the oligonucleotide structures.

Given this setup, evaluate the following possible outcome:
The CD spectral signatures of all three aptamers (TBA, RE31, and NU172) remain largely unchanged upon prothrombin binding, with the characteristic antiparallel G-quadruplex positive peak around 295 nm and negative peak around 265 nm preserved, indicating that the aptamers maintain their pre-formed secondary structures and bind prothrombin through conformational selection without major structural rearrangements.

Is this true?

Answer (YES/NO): NO